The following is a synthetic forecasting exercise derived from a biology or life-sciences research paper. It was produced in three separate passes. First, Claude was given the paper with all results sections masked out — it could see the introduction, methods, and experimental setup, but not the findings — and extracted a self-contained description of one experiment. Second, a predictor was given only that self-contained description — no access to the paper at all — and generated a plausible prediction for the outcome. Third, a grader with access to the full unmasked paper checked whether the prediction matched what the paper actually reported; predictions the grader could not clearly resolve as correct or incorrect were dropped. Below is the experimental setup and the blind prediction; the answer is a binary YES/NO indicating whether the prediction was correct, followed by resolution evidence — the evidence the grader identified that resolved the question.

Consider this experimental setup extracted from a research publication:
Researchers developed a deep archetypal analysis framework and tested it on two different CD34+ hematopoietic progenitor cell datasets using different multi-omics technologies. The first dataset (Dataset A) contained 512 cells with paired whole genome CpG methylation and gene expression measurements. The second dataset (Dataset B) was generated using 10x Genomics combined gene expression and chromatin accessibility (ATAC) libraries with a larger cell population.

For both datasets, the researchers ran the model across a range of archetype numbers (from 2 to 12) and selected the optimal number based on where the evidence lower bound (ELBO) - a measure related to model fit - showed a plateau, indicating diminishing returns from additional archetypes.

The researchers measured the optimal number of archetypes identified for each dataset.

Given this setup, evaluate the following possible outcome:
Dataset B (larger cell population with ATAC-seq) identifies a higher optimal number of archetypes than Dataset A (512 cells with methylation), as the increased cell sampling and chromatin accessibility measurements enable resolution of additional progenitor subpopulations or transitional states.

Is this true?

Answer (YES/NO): YES